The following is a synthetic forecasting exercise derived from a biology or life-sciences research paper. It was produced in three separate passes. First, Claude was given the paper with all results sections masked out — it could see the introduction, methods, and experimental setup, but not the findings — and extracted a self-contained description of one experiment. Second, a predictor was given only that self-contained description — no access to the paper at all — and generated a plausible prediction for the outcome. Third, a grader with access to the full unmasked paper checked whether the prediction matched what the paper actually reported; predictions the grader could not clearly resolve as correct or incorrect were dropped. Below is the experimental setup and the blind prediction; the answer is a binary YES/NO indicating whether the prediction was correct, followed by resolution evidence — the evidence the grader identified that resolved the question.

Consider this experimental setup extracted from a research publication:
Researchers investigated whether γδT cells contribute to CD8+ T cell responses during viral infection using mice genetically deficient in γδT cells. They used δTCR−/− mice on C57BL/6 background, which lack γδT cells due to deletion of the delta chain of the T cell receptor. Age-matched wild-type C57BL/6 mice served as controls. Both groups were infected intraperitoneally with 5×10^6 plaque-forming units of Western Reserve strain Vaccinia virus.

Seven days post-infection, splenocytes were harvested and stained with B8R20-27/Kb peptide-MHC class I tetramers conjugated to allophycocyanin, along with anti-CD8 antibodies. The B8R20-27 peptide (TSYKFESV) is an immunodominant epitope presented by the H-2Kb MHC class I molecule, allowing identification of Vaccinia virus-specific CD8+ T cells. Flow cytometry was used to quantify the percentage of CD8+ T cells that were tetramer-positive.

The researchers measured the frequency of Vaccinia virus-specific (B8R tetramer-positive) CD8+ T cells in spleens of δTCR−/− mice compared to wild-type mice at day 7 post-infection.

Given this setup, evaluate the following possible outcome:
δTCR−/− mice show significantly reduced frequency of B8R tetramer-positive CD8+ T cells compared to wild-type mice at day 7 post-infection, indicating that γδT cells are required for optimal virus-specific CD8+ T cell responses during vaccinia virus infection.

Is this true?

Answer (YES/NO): YES